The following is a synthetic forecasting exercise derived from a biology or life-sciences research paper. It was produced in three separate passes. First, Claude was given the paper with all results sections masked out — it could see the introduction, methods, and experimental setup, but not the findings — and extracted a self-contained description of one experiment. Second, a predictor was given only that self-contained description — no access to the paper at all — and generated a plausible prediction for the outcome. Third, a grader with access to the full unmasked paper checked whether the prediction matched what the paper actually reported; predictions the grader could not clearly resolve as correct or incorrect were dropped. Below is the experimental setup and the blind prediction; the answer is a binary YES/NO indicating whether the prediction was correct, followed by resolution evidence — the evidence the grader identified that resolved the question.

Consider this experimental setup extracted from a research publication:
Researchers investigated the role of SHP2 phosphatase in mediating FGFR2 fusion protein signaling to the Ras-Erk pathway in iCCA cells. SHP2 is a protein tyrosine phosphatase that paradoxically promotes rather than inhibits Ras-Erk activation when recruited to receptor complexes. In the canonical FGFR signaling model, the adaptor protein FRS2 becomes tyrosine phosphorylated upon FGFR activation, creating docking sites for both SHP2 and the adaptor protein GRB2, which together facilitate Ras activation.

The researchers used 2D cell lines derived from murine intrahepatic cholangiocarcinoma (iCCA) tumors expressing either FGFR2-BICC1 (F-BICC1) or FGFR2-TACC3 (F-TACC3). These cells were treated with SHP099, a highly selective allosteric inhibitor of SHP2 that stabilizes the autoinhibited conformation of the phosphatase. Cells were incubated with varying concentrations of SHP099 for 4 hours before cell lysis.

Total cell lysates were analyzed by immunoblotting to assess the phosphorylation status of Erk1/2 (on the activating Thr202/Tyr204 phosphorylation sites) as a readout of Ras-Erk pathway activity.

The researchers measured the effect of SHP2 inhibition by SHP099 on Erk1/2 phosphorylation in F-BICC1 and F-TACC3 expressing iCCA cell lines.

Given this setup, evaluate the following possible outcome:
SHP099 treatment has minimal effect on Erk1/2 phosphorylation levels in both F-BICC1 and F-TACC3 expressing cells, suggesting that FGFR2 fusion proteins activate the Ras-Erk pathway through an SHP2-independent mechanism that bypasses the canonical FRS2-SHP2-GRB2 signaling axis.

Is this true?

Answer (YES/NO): NO